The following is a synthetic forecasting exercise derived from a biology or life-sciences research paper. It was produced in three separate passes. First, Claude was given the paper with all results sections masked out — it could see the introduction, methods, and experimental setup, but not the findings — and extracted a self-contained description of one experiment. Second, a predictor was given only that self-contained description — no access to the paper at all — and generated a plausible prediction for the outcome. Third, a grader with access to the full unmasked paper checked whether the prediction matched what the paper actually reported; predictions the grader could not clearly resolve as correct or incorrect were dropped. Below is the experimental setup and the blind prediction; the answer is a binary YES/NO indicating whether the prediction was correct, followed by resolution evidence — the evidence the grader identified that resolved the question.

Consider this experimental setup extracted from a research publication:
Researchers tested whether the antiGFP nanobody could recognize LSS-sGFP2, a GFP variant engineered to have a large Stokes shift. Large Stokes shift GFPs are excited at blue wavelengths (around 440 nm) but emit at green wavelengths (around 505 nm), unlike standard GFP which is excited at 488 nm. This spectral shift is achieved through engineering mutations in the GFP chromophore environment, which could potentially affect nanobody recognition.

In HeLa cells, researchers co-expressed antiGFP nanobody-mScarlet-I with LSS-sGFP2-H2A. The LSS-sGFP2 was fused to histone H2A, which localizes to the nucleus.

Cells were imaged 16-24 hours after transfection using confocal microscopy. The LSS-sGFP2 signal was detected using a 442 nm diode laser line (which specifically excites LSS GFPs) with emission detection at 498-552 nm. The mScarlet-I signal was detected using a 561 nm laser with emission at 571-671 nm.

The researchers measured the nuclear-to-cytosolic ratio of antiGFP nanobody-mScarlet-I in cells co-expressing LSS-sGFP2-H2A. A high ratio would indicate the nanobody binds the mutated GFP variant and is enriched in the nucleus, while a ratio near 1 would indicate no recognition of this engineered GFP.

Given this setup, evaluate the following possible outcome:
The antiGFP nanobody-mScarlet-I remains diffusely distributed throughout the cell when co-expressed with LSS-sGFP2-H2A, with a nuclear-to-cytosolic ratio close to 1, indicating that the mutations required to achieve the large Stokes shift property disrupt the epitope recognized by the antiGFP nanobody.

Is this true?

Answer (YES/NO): NO